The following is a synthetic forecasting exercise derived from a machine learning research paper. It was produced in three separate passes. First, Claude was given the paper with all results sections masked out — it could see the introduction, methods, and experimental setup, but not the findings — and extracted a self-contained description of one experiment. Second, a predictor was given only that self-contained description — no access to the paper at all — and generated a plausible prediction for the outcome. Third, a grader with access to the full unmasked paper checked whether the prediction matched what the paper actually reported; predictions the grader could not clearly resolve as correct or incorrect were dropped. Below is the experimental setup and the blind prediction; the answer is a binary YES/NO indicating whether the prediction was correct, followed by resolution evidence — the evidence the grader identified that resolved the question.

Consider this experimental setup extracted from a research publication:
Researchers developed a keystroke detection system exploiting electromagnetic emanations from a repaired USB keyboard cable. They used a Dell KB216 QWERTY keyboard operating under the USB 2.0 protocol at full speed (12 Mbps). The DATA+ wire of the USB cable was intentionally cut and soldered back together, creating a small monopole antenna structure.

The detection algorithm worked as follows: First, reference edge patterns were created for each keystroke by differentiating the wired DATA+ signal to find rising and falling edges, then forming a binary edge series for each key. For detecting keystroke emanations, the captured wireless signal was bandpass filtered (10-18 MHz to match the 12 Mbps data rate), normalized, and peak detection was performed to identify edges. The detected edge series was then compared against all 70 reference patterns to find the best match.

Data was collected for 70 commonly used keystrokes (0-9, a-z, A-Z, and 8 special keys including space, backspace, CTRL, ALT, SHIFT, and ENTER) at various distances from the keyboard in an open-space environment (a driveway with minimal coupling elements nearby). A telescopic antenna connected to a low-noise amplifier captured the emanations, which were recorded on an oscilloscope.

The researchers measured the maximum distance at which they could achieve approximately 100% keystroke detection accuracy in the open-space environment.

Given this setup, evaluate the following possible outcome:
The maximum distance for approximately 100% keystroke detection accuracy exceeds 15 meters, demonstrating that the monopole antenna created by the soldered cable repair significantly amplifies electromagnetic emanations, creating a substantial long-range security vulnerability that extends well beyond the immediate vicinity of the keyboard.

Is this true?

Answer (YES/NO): NO